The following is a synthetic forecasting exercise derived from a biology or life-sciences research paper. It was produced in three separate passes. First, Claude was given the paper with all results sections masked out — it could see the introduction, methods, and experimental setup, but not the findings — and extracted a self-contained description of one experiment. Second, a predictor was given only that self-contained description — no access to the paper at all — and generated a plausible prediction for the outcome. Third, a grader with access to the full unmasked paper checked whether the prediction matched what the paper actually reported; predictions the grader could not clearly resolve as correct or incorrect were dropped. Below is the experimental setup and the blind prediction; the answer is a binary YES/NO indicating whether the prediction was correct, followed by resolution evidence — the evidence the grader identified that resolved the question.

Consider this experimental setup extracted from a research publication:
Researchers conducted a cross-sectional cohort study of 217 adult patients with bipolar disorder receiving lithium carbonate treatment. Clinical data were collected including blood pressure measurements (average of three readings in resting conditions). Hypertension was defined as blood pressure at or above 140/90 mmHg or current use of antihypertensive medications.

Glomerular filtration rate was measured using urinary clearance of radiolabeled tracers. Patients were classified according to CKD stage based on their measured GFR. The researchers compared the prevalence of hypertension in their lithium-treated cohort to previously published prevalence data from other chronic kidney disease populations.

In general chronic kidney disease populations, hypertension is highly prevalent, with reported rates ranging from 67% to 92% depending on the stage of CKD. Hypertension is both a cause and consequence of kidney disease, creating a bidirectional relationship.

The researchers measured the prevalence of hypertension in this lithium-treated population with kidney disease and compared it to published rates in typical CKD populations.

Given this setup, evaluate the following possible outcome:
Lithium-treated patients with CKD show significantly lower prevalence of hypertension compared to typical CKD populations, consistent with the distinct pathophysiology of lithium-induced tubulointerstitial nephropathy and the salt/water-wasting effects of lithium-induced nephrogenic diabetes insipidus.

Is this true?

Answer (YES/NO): YES